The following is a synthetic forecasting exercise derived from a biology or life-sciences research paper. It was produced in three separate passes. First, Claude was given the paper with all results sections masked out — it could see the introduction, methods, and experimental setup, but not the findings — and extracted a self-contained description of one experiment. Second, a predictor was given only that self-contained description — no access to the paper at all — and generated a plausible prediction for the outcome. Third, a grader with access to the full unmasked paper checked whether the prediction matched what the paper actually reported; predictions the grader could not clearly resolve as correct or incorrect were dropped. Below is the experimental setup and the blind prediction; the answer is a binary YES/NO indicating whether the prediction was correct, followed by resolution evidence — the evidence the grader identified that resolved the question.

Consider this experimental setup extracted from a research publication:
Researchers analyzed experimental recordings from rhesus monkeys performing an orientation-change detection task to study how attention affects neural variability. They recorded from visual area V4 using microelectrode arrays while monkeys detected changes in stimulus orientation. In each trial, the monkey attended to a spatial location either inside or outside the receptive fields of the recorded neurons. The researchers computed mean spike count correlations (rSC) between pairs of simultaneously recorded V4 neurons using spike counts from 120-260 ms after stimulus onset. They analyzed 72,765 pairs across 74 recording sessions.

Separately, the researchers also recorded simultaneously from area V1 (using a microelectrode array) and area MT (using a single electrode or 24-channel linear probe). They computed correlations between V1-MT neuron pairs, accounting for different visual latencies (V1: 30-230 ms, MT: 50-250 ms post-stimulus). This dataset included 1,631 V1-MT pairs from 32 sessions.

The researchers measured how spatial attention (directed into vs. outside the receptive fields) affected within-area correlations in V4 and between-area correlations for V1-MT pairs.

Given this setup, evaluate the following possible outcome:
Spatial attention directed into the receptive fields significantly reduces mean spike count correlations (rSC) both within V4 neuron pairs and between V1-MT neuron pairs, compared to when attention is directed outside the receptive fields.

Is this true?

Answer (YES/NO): NO